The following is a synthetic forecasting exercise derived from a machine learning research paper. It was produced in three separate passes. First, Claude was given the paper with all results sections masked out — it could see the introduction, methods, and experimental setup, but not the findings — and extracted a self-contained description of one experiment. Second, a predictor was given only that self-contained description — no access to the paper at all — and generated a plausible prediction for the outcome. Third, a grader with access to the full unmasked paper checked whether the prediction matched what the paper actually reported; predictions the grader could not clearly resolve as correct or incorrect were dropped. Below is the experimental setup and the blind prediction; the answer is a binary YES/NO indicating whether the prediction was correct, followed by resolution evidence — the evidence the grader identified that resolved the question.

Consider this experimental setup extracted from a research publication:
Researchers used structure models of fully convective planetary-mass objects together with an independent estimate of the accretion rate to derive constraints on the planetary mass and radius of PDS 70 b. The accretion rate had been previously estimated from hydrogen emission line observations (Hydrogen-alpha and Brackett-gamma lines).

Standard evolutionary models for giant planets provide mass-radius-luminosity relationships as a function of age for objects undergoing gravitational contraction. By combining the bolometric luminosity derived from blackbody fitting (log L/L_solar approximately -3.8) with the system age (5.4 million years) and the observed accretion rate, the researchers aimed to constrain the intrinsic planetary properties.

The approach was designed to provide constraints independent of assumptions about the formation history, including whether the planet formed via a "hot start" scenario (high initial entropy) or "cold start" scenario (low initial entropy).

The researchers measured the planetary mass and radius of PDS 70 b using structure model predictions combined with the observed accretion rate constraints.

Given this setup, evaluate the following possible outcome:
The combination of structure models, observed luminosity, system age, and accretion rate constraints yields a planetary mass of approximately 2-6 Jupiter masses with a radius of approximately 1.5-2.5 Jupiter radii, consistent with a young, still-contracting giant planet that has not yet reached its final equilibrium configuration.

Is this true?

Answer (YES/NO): NO